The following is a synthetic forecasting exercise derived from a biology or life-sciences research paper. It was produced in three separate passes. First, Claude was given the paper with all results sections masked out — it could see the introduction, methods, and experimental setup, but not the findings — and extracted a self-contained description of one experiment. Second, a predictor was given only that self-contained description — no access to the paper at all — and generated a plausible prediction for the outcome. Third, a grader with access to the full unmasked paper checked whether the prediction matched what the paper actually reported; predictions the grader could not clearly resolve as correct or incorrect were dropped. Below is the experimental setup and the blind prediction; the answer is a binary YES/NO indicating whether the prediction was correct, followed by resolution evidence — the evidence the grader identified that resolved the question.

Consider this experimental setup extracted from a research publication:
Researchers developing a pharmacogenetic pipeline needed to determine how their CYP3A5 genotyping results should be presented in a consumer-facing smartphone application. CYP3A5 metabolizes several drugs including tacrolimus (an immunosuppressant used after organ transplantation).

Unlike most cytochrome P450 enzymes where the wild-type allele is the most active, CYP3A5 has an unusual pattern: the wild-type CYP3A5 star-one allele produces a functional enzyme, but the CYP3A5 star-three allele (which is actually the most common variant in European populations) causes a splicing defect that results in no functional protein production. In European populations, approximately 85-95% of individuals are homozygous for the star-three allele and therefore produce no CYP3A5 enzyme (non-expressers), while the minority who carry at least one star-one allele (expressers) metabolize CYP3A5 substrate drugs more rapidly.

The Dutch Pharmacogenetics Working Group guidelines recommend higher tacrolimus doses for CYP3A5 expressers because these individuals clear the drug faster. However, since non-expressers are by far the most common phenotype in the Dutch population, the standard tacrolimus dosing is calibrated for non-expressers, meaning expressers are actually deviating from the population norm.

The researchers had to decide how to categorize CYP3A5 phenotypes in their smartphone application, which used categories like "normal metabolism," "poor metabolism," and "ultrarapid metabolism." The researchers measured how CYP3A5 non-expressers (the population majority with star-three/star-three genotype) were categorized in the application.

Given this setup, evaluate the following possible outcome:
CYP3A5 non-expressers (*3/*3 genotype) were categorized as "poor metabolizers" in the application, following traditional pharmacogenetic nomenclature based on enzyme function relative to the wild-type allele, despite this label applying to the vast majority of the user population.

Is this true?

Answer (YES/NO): NO